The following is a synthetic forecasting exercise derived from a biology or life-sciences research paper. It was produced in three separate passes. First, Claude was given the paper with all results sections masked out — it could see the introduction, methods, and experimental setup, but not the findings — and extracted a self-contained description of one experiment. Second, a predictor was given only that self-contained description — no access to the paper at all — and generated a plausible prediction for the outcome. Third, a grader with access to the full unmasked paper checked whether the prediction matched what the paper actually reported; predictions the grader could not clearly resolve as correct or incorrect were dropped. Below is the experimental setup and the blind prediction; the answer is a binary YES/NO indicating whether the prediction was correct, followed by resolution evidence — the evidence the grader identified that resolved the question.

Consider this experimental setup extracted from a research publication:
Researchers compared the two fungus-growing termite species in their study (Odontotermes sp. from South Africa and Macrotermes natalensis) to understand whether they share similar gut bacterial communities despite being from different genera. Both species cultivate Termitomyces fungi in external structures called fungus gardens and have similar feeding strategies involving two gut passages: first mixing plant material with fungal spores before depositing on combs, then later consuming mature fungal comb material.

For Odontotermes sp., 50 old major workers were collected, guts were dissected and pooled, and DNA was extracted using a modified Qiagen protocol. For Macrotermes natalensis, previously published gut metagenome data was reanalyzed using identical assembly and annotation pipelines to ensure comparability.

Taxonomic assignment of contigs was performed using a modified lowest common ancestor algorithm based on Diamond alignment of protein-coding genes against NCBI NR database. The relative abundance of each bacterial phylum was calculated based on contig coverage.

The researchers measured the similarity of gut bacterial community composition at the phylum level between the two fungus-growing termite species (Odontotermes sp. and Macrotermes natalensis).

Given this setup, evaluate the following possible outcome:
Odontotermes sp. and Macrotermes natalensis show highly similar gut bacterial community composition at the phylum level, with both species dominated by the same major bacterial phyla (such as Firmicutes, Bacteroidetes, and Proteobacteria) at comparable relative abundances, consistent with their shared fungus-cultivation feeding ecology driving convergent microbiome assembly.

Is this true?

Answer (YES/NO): YES